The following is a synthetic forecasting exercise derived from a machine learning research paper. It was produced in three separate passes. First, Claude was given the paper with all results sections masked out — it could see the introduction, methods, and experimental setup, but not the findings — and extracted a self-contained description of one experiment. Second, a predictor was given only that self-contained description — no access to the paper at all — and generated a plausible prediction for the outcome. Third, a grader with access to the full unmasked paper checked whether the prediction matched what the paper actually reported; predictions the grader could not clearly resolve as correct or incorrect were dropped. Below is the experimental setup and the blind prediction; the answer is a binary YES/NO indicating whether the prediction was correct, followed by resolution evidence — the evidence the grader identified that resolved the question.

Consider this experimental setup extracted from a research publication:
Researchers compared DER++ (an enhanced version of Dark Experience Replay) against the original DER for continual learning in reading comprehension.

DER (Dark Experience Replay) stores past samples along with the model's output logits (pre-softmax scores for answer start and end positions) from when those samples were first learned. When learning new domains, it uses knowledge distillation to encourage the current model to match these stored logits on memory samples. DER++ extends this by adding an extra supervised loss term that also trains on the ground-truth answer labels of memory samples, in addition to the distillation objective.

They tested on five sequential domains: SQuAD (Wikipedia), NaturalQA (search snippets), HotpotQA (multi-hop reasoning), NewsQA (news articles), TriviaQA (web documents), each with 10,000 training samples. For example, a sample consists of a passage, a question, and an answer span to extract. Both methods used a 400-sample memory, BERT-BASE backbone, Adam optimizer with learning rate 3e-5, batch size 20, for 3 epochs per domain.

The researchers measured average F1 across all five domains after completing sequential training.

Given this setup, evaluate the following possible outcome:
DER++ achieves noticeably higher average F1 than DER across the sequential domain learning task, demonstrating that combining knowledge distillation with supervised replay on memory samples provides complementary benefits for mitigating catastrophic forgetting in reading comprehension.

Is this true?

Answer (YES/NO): NO